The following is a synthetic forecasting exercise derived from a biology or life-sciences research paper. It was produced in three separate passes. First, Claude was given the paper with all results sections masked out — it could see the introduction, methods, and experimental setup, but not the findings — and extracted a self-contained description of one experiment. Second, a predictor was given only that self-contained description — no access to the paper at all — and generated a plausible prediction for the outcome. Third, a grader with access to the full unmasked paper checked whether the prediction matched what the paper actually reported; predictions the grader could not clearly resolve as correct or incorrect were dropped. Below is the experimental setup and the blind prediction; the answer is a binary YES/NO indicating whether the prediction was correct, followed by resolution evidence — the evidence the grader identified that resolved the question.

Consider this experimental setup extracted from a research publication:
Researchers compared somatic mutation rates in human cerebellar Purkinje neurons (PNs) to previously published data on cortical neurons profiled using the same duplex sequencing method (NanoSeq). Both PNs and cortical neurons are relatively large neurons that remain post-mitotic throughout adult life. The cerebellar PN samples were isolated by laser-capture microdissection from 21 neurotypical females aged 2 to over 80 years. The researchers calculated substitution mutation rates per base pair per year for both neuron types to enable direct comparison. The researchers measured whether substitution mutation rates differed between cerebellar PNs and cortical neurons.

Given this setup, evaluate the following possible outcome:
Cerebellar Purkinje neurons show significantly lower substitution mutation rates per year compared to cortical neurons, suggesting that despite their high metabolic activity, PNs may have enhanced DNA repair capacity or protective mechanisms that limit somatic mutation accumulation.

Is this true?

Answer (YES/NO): NO